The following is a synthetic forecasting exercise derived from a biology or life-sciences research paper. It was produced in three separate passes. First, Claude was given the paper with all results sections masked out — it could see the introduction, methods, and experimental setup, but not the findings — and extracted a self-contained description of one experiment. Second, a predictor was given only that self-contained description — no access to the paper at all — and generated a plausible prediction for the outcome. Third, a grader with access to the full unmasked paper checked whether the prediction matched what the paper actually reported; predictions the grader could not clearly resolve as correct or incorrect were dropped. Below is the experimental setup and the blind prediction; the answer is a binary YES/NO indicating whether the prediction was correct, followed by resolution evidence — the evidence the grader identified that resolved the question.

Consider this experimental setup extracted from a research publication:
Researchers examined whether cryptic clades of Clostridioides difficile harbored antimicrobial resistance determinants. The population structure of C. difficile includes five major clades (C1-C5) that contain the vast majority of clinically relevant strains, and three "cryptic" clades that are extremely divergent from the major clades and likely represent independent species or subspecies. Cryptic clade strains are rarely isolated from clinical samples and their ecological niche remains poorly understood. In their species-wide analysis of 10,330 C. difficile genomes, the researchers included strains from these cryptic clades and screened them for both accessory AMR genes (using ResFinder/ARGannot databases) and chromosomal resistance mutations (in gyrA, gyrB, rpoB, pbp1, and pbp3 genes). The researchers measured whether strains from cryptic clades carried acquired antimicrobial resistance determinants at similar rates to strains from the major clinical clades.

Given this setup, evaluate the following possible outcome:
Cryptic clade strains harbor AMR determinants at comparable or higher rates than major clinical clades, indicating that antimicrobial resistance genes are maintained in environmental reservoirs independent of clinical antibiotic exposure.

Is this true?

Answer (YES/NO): NO